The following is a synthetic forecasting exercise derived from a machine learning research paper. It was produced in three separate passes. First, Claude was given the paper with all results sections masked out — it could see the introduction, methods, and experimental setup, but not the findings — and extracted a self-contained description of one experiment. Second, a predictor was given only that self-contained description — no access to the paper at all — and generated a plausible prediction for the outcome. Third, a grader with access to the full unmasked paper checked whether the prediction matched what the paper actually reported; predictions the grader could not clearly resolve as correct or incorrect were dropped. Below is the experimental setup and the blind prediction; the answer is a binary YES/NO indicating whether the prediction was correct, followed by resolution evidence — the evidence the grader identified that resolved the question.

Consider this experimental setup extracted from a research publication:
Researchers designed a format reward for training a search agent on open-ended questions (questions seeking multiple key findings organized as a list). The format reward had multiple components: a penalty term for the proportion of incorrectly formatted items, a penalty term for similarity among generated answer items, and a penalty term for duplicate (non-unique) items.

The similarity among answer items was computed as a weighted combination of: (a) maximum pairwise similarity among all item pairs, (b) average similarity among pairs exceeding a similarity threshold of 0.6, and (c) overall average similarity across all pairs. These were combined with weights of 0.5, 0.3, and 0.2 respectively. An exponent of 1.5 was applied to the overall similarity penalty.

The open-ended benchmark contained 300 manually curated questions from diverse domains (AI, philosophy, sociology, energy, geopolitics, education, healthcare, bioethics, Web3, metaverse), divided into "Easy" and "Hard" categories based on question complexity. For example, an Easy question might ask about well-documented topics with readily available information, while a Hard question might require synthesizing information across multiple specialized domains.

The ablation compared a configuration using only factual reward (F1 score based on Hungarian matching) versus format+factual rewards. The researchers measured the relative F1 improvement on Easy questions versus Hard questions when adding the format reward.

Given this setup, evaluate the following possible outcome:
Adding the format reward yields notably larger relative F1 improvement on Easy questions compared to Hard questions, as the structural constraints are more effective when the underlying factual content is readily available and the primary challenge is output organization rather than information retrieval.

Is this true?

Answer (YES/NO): NO